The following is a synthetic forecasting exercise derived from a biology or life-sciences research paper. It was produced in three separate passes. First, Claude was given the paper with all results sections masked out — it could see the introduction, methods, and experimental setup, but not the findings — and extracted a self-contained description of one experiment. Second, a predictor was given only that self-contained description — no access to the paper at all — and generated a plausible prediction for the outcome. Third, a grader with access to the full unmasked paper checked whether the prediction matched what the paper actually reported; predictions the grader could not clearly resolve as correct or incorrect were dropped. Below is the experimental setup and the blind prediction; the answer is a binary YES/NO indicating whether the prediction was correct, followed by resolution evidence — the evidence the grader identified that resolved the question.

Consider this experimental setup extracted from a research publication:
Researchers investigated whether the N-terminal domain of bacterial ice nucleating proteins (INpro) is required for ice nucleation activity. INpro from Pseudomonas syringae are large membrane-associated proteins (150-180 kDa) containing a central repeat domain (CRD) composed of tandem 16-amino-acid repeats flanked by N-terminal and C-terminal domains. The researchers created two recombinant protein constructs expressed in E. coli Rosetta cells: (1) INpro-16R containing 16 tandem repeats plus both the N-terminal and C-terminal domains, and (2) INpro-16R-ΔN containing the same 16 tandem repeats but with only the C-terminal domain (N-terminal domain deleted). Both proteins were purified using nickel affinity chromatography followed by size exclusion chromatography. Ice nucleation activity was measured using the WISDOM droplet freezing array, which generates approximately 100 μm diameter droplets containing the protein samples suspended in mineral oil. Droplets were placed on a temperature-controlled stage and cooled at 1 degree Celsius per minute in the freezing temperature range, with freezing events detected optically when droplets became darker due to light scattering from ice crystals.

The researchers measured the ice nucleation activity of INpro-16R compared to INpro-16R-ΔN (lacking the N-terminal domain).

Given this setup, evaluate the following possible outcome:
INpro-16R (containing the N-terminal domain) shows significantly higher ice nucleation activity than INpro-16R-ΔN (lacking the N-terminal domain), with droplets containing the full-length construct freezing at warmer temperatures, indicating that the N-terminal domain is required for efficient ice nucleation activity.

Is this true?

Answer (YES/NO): NO